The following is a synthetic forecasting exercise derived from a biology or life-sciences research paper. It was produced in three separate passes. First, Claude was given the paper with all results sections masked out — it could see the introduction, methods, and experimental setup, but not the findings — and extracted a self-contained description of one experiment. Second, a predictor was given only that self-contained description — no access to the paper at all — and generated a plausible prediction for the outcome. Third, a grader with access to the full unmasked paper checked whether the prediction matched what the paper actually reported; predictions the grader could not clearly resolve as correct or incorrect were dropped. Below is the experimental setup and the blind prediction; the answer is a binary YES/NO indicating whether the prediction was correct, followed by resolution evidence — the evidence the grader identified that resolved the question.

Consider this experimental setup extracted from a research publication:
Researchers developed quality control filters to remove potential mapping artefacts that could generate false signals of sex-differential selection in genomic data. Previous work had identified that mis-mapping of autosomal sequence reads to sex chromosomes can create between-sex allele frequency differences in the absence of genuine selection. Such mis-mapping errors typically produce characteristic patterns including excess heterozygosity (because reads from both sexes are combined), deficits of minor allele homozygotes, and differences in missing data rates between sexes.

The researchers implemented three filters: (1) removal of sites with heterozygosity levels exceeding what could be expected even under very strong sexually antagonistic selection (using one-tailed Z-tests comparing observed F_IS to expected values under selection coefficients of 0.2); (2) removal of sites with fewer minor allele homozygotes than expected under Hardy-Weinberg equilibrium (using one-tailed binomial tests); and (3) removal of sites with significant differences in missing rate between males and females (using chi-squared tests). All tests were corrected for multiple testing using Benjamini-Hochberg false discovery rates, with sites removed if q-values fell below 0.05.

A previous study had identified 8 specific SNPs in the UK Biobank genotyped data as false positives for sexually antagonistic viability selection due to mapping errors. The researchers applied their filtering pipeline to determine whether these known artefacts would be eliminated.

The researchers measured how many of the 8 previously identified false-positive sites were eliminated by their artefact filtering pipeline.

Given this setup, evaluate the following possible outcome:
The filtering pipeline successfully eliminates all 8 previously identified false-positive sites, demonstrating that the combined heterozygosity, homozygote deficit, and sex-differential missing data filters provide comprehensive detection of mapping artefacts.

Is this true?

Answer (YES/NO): YES